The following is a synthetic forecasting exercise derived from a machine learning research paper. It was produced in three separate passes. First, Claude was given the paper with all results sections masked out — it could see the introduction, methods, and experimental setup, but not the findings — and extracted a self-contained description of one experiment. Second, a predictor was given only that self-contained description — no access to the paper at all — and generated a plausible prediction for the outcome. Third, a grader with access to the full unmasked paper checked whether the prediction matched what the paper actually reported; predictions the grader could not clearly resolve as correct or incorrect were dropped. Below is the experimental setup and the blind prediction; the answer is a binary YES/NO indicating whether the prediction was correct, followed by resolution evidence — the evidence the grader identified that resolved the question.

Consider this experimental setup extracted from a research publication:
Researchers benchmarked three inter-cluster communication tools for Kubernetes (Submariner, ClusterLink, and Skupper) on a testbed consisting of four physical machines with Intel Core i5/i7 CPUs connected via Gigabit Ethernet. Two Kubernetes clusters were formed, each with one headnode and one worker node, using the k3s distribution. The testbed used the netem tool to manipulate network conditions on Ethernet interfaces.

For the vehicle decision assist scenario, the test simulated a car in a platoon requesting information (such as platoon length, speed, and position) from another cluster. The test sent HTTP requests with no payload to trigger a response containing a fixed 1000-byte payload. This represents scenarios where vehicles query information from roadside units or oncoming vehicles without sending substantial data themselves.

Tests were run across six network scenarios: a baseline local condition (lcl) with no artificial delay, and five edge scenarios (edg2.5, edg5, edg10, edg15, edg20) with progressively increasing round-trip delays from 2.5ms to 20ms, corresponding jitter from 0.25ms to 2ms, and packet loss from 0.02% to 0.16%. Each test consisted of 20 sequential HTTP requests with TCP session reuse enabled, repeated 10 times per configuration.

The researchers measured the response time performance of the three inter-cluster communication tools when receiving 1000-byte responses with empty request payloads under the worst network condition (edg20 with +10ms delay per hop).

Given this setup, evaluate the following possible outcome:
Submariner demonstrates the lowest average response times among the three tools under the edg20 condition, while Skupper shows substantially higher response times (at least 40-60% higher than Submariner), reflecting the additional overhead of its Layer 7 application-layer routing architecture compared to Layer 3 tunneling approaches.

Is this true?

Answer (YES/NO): NO